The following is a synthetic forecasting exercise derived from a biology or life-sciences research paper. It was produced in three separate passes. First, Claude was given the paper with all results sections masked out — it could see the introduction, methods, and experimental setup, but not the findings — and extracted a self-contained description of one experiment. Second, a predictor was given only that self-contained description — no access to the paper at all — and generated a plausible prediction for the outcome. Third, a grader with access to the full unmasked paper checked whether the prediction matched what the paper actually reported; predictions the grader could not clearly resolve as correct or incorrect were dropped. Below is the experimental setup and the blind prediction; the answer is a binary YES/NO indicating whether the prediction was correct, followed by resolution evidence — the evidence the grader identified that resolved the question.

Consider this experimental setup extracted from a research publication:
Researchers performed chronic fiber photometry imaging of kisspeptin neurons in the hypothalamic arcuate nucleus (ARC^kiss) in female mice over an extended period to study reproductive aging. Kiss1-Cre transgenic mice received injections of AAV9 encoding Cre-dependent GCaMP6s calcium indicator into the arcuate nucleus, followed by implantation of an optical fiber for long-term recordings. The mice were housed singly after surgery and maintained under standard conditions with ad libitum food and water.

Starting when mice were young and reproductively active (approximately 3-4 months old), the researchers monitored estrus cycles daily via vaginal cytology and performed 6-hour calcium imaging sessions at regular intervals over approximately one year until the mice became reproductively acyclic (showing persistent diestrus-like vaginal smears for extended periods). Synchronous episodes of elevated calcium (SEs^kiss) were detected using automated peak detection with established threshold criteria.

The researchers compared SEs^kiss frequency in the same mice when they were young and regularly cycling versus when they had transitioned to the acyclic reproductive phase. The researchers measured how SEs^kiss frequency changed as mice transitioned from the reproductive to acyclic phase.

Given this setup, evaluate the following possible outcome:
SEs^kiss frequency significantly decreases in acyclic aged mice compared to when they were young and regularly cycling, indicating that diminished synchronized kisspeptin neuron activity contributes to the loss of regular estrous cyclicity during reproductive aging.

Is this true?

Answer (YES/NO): NO